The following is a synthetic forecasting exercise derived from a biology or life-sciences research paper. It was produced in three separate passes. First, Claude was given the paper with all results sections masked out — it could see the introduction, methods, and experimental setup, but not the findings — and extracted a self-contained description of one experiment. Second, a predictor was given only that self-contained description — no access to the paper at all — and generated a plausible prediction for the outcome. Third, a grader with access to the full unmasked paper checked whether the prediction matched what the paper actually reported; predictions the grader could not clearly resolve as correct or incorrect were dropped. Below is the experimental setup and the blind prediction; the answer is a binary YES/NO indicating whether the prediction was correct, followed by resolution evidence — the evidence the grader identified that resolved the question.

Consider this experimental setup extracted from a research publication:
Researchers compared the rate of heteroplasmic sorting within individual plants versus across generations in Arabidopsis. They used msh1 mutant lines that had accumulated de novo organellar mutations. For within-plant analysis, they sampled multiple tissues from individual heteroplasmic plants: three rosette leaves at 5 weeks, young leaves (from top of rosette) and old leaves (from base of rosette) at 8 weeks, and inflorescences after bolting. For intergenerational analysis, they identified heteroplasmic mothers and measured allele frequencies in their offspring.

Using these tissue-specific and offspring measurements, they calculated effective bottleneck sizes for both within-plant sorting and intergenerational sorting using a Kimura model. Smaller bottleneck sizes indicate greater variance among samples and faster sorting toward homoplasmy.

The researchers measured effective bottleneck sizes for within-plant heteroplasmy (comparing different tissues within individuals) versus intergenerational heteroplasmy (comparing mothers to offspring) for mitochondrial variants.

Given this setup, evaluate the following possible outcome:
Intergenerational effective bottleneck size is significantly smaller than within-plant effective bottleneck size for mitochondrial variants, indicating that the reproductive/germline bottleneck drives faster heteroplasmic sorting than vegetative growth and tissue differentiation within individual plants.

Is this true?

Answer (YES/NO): YES